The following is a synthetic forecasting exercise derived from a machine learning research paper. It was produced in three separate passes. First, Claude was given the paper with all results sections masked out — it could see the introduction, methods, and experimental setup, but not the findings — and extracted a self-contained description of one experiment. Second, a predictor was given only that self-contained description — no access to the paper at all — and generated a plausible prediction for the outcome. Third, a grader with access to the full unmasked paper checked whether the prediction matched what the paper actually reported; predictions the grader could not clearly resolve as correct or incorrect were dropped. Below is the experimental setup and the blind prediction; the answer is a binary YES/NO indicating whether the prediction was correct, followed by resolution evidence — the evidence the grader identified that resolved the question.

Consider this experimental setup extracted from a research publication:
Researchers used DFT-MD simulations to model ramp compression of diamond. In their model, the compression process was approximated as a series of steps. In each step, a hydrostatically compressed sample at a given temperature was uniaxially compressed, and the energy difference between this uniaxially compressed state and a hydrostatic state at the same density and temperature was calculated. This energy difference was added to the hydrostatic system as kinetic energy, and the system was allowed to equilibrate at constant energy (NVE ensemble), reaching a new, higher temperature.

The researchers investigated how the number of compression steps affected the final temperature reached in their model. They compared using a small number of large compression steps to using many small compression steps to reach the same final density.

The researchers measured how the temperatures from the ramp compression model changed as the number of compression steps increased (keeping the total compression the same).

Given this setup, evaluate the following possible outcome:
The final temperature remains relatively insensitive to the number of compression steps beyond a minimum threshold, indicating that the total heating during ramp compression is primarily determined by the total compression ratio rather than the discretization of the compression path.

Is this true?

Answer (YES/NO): NO